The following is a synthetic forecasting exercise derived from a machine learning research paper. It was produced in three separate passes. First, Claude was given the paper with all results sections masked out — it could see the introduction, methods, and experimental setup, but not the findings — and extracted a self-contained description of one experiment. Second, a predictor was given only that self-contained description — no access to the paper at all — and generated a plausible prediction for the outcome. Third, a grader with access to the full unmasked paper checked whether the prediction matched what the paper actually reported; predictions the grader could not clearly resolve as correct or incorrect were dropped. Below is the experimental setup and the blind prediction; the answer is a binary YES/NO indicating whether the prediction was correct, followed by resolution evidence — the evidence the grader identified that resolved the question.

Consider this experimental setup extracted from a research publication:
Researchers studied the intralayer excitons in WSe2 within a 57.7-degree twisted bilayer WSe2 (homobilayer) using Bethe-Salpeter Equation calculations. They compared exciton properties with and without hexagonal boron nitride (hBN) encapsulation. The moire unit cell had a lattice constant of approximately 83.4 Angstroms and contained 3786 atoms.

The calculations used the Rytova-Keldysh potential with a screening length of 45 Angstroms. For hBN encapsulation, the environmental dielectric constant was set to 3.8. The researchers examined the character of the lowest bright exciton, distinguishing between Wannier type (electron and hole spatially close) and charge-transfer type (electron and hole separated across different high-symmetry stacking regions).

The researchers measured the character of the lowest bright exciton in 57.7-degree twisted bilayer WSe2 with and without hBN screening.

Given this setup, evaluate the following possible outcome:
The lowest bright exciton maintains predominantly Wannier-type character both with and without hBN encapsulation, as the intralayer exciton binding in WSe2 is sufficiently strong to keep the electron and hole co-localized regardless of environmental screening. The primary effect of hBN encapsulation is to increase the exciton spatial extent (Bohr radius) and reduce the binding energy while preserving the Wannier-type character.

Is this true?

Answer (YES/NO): NO